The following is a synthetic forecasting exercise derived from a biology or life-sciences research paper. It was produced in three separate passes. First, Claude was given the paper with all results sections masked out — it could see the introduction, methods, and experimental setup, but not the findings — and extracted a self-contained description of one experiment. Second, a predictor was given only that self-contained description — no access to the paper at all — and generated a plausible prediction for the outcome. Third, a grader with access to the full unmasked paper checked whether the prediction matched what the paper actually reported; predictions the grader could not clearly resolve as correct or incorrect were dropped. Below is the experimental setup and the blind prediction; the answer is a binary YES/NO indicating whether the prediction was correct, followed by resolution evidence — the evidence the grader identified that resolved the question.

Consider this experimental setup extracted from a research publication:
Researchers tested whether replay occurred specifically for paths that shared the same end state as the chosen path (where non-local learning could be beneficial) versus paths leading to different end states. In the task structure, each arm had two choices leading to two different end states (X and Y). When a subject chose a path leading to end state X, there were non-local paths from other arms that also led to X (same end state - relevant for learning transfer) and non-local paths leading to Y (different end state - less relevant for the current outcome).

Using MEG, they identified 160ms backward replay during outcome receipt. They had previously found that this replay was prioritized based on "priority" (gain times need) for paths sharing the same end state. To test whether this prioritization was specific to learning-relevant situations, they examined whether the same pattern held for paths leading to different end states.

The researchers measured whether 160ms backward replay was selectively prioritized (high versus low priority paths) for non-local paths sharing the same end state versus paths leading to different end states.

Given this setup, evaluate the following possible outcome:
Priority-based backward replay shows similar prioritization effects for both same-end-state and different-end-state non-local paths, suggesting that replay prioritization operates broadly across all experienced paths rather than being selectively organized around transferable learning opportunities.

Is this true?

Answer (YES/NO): NO